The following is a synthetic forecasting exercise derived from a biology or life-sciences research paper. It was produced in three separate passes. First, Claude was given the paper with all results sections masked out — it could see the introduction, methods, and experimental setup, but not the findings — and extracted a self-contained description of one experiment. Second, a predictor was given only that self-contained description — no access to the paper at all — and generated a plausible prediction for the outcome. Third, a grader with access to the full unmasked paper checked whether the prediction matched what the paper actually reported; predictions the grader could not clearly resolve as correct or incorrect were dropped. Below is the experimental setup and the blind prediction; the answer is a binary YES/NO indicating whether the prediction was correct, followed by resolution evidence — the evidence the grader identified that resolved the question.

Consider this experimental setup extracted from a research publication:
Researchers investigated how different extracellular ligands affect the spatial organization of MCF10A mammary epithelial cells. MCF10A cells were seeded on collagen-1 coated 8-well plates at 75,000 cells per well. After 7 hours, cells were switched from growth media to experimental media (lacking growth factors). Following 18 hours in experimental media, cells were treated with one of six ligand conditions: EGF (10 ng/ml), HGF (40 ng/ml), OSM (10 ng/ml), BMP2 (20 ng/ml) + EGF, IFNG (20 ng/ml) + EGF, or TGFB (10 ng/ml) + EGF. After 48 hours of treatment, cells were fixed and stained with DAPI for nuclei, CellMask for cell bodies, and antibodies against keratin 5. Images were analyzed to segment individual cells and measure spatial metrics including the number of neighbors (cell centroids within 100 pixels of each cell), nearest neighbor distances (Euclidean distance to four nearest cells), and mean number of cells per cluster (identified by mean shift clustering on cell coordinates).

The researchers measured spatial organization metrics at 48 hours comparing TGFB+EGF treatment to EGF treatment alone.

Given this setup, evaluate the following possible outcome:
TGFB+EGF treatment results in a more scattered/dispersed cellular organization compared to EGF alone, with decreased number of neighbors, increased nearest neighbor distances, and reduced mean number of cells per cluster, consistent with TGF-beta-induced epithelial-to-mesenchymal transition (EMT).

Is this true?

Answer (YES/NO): YES